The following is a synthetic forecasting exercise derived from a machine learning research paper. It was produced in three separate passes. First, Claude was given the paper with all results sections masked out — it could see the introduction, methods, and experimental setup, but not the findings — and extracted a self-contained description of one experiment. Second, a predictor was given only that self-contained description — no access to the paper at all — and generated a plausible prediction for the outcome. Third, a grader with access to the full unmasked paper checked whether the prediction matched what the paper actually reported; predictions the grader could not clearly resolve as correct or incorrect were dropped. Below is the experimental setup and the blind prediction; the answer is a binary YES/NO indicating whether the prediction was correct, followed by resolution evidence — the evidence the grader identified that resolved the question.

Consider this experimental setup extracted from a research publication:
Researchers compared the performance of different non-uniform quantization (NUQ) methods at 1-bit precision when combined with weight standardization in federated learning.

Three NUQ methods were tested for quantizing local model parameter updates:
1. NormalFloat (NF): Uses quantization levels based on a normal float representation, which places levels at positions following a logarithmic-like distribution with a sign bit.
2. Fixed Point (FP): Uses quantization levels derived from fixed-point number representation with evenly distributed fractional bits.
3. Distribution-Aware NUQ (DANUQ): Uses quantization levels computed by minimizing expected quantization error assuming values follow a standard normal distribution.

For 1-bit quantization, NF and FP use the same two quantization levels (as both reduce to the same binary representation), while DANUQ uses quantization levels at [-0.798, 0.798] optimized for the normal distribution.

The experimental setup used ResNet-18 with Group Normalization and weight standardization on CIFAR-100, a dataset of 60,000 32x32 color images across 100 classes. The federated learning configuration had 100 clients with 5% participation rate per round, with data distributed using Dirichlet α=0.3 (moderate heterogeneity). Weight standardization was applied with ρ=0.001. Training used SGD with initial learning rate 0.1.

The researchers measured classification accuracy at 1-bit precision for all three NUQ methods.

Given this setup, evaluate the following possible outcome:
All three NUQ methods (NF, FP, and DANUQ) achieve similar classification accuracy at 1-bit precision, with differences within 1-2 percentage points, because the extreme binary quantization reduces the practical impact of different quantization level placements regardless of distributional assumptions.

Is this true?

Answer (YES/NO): NO